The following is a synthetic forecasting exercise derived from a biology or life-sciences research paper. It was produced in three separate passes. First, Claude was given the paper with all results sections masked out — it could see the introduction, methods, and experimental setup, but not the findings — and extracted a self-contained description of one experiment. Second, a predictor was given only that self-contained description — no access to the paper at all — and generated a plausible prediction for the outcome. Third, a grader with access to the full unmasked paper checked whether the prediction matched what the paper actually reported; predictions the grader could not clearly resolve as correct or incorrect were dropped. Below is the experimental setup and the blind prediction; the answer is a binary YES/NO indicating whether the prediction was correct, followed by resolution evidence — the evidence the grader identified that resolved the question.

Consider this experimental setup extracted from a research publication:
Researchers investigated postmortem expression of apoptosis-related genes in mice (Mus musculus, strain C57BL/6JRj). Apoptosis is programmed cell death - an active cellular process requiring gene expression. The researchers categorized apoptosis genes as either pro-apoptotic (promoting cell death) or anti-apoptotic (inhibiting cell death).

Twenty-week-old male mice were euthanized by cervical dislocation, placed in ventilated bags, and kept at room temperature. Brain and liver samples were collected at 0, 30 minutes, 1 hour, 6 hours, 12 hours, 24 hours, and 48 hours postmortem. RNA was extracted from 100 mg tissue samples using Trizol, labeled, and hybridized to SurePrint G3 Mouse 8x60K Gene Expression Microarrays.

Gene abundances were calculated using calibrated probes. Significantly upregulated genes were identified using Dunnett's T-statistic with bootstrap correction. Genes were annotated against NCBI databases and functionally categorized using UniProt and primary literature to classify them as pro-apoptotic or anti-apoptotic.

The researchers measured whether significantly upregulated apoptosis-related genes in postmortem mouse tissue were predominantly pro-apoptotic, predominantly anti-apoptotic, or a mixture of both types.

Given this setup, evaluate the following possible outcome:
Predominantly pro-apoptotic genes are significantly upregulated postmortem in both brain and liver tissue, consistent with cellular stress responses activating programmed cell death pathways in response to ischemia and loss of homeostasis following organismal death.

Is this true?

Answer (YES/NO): NO